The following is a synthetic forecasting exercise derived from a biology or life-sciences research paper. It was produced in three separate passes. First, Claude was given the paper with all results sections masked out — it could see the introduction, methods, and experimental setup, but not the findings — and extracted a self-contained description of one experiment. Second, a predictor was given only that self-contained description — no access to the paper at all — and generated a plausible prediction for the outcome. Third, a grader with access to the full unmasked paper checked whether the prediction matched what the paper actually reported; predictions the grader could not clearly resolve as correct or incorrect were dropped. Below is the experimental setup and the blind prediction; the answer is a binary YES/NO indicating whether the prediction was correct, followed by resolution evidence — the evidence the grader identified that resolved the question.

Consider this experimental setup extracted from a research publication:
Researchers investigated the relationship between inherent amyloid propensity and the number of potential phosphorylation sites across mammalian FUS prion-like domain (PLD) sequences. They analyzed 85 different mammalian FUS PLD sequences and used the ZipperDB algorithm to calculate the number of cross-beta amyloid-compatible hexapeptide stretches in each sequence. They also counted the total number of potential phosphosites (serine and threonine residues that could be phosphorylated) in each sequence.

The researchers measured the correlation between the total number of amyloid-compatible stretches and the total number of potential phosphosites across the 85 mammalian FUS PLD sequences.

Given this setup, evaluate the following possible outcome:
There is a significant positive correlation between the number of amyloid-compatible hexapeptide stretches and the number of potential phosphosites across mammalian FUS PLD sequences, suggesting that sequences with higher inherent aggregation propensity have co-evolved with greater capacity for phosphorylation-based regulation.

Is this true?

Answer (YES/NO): YES